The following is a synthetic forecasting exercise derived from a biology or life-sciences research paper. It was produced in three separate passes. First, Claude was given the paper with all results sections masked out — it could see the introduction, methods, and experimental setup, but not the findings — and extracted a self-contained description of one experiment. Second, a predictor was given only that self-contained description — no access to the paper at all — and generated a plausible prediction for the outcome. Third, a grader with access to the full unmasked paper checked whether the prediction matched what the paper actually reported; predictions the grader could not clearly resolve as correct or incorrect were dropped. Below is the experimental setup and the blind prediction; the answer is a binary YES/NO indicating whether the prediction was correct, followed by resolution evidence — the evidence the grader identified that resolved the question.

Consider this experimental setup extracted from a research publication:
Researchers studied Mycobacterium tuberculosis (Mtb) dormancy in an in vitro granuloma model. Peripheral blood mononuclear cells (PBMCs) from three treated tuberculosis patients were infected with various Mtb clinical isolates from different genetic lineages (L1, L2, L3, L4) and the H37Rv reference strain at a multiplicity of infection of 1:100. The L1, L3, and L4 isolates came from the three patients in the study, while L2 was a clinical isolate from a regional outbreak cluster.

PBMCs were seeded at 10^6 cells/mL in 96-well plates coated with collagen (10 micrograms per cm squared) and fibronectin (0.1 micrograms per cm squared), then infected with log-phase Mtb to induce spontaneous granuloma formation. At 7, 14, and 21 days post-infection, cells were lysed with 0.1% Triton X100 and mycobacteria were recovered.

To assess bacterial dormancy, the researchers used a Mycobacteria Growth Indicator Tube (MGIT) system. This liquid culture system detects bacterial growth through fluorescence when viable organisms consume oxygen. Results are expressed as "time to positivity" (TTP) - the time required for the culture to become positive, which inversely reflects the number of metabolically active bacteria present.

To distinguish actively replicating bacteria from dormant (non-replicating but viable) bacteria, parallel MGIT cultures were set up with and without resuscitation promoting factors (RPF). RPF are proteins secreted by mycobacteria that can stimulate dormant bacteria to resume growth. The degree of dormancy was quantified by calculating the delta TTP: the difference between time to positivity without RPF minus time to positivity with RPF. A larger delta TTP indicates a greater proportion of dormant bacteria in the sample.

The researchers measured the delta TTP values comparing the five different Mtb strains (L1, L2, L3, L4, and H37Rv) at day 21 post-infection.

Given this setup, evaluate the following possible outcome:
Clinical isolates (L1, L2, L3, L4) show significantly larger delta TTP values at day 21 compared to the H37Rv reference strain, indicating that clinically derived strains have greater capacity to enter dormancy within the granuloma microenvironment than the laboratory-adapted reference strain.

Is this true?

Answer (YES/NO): NO